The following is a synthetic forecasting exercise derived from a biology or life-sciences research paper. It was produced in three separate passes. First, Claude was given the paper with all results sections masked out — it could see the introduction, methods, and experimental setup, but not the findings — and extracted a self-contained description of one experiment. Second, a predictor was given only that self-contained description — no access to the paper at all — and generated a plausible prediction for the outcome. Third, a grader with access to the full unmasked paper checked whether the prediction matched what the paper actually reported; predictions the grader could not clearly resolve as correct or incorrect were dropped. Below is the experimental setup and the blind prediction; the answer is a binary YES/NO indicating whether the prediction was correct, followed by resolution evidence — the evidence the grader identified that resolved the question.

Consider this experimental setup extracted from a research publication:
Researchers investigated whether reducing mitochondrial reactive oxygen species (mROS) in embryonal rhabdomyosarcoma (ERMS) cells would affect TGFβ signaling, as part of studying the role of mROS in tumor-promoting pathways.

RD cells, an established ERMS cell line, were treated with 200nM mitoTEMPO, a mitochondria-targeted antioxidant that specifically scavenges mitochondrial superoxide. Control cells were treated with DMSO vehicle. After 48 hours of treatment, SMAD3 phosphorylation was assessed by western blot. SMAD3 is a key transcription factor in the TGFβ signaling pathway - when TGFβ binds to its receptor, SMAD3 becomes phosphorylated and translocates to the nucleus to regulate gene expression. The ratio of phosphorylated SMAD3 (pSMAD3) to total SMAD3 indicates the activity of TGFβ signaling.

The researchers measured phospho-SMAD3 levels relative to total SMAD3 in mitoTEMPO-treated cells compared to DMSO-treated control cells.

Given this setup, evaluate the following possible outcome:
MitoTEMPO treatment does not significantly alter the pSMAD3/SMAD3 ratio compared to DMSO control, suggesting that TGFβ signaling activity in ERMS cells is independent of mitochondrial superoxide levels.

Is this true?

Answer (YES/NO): NO